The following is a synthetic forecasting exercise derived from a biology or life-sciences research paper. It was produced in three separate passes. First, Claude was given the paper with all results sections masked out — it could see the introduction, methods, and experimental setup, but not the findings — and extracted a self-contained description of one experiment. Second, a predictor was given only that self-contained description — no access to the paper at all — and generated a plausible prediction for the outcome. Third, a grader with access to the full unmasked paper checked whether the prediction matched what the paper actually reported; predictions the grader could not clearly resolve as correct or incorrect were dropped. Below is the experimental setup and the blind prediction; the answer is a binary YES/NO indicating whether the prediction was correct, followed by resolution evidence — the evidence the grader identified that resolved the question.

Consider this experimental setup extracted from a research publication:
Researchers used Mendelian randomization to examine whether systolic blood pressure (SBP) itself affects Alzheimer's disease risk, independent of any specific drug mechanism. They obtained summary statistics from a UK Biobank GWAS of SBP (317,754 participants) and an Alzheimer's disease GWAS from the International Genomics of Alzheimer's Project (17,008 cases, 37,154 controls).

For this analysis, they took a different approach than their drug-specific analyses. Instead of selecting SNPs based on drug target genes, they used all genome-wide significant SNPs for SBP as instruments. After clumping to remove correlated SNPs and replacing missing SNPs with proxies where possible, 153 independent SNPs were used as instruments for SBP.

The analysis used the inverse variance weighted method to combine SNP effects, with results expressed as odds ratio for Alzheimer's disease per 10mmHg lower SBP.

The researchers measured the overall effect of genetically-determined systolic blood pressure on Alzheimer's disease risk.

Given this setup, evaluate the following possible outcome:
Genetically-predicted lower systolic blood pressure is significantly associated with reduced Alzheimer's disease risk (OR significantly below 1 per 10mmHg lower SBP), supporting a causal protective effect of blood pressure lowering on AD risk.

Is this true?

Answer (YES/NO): NO